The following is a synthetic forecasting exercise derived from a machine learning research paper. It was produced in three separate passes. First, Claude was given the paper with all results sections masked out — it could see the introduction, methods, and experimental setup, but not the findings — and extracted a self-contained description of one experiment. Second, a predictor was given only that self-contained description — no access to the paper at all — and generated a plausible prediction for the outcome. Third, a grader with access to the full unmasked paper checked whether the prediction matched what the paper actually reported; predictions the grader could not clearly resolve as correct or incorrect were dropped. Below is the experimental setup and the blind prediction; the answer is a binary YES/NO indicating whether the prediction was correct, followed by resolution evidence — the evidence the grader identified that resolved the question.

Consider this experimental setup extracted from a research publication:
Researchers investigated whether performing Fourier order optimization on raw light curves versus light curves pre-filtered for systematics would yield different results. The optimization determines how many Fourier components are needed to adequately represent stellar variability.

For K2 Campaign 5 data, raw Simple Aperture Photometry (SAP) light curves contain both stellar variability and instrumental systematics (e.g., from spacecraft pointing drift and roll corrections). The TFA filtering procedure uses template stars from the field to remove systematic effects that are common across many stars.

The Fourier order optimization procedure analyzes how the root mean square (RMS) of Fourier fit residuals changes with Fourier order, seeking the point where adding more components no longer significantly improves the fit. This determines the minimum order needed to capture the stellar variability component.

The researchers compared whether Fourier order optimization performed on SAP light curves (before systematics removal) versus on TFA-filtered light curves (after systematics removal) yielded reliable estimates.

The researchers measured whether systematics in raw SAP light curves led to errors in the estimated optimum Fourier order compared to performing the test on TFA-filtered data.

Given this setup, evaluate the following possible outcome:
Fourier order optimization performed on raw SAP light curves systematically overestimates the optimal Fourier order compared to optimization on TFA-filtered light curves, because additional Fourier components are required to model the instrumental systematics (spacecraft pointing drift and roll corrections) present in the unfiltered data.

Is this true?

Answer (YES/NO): NO